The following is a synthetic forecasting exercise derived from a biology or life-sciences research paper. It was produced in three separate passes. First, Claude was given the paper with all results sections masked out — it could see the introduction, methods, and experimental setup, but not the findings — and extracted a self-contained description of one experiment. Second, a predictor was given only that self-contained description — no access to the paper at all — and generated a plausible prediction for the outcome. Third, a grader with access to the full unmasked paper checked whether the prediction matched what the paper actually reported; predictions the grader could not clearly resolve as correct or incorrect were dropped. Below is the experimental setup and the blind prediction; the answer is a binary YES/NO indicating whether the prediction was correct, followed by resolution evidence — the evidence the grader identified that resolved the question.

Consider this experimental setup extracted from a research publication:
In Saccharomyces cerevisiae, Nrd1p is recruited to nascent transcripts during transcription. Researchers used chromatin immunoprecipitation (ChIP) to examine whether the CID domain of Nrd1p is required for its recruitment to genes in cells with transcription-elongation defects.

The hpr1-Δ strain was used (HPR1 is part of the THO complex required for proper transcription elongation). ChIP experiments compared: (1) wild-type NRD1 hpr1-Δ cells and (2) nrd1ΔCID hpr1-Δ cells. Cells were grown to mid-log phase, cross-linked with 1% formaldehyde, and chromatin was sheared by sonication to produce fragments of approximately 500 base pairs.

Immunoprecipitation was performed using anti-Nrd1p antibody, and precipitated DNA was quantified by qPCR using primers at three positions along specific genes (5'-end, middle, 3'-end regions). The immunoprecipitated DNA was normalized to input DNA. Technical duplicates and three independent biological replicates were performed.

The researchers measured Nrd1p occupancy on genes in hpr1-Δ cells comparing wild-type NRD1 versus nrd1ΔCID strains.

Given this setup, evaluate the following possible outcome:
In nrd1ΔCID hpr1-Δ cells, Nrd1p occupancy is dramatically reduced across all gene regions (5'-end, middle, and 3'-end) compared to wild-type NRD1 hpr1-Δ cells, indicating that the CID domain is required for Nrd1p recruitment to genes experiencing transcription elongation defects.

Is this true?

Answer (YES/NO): YES